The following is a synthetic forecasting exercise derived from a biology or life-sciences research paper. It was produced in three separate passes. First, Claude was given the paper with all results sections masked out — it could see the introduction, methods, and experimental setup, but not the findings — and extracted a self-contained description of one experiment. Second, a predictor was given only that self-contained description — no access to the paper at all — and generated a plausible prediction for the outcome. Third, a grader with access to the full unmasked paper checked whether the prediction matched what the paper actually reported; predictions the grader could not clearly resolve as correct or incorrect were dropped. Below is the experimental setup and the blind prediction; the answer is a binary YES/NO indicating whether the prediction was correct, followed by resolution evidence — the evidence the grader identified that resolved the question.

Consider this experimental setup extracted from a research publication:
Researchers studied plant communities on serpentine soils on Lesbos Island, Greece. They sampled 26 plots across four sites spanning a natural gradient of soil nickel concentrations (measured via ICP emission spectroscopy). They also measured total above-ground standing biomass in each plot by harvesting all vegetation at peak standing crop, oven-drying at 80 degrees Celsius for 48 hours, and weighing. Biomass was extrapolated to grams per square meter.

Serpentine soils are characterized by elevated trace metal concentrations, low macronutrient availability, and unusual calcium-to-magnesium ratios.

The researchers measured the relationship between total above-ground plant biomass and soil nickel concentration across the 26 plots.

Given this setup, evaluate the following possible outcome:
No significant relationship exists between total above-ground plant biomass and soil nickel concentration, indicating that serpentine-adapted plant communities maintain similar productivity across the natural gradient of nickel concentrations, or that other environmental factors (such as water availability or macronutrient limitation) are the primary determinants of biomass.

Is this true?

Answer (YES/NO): YES